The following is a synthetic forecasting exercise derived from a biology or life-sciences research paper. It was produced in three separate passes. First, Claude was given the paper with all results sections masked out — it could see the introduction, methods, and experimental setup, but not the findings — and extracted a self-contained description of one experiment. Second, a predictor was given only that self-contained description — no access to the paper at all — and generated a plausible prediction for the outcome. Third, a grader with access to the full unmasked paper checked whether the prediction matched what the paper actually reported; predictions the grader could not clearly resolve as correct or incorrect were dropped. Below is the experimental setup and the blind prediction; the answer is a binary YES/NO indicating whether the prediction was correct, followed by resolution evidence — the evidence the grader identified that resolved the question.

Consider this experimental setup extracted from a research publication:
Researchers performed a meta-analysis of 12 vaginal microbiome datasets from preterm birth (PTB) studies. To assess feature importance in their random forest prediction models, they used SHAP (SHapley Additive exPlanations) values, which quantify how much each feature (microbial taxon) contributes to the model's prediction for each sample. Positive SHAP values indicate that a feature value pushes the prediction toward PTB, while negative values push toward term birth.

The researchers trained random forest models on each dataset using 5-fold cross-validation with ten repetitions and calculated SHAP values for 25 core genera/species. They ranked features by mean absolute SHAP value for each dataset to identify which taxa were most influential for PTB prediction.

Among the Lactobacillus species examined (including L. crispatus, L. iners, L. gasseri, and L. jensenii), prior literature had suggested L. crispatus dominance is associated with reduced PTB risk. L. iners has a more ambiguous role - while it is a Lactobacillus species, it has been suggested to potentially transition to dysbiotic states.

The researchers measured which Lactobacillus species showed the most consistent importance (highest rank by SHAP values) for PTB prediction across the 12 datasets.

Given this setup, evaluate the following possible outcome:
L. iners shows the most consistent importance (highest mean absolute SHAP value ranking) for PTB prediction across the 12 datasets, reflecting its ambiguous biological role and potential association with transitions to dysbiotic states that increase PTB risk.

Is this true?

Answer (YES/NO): NO